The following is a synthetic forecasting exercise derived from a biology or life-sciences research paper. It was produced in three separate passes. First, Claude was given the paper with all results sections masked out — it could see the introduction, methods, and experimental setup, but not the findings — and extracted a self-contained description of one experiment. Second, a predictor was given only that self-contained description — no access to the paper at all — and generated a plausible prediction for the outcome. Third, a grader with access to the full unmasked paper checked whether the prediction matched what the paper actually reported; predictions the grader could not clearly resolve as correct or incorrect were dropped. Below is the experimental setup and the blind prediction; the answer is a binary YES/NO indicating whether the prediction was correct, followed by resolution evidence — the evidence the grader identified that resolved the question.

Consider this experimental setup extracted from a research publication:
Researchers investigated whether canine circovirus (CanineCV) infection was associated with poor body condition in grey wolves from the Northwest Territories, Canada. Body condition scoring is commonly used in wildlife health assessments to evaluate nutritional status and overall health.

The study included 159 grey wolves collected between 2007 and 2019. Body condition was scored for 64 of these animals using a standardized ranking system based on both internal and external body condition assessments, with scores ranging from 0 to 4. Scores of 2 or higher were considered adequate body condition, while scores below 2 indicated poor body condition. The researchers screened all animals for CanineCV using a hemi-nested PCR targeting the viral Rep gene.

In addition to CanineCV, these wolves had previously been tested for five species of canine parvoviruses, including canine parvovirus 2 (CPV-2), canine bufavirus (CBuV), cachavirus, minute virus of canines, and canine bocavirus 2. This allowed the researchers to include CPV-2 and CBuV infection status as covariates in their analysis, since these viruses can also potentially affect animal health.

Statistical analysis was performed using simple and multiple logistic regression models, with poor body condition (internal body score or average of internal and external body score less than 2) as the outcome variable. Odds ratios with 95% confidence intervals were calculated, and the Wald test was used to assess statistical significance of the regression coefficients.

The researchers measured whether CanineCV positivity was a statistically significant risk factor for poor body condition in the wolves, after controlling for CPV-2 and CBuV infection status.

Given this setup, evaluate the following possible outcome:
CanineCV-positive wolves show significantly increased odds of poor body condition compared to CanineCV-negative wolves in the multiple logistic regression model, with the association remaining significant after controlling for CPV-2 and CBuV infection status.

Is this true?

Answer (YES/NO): NO